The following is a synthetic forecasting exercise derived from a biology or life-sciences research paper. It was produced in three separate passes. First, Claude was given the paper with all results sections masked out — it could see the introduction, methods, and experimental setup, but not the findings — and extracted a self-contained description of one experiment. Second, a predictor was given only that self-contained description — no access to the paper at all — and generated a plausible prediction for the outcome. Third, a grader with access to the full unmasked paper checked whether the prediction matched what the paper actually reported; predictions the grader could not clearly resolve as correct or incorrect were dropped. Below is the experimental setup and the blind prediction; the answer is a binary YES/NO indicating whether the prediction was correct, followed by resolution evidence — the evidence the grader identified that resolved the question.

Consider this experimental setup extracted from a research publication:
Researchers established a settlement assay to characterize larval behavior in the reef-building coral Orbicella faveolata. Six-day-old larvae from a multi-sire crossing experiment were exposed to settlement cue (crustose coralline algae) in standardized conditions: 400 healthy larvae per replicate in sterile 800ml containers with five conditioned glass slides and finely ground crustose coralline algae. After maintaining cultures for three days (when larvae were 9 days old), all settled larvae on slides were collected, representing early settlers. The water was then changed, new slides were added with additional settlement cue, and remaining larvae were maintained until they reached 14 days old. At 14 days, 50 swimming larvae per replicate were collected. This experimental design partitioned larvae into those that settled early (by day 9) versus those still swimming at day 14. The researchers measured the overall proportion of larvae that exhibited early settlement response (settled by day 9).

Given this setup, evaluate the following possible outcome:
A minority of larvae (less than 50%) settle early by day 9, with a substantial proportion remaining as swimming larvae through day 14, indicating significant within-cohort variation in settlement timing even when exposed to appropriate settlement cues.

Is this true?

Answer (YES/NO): YES